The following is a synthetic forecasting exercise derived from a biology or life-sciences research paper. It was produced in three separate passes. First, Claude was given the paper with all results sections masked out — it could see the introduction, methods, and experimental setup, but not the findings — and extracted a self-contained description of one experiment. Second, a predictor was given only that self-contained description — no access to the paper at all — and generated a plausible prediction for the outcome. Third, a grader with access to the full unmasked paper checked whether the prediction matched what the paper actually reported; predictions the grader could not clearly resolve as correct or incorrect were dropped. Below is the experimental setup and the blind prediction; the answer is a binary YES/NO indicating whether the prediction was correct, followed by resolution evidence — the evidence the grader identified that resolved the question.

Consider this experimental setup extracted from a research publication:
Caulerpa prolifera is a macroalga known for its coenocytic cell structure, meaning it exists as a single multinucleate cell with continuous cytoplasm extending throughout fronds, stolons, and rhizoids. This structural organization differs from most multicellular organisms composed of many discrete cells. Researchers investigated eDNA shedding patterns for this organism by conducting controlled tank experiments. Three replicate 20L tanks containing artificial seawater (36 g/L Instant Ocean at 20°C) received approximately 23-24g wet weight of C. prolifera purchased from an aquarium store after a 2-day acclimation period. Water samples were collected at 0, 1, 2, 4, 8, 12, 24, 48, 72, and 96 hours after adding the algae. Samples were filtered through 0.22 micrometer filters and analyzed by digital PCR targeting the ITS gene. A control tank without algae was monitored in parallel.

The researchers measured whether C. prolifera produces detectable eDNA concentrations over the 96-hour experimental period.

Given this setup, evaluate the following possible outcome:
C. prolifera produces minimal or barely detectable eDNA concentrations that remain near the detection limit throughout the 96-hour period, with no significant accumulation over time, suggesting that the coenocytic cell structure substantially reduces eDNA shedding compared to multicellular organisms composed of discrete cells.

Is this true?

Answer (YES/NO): NO